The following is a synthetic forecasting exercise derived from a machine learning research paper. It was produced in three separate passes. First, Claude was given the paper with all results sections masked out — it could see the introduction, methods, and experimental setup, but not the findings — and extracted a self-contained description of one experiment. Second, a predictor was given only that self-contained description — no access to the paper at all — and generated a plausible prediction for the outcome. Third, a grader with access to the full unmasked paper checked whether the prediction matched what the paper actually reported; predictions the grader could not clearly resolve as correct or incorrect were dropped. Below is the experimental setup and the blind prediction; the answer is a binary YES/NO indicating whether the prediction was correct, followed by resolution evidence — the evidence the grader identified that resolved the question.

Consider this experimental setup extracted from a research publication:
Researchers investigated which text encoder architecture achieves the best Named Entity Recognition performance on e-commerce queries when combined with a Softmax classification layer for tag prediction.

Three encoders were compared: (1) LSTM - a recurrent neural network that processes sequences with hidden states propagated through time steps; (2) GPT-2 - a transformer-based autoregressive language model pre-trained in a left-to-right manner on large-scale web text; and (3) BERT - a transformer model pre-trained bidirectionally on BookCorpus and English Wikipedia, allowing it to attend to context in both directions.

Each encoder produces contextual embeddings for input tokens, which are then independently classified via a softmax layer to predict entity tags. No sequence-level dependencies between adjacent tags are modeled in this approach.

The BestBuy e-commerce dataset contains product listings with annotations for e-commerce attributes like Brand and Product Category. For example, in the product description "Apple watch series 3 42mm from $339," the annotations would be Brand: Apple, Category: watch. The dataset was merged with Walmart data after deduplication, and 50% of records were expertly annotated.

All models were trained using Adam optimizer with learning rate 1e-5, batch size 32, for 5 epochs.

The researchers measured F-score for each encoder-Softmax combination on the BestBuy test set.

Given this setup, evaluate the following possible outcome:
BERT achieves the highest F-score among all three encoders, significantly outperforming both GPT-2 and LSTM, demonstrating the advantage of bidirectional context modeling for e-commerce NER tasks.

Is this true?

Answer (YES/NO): NO